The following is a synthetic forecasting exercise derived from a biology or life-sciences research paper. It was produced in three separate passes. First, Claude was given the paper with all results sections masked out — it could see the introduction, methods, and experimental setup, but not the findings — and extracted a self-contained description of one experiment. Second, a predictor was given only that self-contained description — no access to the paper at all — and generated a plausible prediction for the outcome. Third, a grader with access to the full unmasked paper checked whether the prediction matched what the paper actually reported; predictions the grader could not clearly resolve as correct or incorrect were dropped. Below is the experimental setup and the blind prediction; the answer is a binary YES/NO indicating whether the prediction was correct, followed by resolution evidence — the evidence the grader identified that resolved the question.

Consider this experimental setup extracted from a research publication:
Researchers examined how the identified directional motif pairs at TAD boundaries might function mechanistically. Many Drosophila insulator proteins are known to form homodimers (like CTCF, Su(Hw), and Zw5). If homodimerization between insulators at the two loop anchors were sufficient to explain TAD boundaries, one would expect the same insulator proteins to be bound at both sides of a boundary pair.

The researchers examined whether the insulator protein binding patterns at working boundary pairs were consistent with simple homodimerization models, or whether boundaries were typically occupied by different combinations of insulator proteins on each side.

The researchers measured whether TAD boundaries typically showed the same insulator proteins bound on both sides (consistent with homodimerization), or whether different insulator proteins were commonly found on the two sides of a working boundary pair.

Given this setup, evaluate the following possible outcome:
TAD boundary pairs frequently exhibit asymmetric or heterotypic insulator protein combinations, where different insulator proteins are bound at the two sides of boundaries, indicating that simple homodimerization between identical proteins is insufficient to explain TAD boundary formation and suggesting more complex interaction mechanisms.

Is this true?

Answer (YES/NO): YES